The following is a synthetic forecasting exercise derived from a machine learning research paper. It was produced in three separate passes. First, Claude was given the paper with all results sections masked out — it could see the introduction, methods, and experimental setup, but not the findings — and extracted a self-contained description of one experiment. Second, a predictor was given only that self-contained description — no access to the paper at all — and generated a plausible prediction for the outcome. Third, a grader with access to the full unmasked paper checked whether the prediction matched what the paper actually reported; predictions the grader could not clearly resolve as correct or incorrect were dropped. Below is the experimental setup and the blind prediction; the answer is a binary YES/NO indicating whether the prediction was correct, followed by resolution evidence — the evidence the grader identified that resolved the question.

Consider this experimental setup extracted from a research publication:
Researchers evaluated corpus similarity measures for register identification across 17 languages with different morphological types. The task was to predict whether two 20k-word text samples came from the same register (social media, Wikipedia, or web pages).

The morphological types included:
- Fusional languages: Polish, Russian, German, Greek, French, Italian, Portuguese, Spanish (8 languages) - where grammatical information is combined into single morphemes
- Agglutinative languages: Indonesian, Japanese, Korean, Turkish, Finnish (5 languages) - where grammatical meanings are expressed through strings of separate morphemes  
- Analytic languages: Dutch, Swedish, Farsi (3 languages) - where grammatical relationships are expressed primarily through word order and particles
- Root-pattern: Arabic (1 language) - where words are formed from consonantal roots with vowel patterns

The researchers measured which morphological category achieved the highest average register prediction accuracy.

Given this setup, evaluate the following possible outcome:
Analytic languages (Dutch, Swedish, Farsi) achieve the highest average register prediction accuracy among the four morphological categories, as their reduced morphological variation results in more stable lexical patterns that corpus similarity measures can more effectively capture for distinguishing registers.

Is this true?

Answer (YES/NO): NO